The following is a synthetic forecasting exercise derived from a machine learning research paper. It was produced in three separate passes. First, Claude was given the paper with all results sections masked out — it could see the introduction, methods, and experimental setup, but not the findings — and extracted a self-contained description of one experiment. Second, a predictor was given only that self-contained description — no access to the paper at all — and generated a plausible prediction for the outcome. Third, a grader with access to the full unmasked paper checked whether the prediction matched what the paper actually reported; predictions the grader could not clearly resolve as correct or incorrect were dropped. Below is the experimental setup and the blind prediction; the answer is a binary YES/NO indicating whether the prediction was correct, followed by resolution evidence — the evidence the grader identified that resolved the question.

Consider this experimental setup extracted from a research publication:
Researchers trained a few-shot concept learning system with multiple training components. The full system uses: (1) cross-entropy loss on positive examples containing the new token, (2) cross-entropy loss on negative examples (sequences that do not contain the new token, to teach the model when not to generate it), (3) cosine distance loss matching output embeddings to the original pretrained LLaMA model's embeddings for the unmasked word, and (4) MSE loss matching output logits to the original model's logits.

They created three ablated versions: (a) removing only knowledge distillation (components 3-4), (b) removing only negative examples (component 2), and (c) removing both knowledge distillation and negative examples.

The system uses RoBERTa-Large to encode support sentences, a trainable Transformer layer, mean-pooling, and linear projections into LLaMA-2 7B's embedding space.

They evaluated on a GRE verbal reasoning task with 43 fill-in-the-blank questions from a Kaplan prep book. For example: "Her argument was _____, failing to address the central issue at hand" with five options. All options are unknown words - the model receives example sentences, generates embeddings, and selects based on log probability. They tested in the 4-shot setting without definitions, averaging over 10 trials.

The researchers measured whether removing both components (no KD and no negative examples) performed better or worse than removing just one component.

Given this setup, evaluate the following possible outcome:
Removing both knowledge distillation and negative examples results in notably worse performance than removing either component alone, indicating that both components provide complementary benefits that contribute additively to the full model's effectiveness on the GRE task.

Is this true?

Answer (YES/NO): NO